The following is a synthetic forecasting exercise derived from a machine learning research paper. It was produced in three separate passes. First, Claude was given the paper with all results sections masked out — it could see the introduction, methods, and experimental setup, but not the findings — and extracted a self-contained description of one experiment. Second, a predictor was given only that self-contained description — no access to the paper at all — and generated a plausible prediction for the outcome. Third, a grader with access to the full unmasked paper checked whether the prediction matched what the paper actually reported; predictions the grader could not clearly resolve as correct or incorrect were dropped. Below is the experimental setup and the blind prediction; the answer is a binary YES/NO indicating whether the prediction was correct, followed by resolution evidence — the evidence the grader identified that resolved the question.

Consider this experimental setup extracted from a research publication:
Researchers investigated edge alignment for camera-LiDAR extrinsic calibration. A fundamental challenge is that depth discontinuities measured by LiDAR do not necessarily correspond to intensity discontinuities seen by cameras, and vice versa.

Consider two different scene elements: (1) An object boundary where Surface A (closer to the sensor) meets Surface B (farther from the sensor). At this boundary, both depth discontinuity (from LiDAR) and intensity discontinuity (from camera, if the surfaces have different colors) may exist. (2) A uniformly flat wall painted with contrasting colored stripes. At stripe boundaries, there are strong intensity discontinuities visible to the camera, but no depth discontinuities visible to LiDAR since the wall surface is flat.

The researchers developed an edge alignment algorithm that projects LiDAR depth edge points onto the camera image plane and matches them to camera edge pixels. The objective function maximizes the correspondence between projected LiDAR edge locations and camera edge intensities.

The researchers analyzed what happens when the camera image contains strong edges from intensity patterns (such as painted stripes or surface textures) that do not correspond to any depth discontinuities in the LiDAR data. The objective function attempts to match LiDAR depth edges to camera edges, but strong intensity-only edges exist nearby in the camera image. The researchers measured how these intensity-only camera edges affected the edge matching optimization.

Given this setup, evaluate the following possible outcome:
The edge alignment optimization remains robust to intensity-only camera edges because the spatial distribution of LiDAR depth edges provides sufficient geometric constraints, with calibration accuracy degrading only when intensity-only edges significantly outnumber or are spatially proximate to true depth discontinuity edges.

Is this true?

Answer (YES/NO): NO